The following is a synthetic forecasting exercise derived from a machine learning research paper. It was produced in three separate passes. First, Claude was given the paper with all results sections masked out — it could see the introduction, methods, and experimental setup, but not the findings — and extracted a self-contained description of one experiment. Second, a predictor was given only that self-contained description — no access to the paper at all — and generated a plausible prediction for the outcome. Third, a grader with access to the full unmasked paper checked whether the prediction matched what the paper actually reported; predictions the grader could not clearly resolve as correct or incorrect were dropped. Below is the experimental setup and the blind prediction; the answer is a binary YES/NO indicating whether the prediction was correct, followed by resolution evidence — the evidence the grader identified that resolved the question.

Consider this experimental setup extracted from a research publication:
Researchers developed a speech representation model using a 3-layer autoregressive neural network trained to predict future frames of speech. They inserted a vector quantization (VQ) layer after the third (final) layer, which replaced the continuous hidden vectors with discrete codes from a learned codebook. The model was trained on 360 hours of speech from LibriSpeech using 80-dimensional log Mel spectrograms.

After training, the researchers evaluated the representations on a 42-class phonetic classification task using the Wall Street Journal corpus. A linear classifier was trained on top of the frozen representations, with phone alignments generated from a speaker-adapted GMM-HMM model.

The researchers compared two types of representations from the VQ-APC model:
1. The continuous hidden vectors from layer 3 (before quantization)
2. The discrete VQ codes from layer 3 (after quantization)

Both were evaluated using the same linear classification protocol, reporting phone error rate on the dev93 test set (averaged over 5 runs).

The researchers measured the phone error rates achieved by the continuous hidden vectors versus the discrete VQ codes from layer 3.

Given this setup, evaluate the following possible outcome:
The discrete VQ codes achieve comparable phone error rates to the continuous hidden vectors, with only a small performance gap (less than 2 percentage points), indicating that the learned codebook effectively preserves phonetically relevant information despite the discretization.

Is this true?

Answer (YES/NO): YES